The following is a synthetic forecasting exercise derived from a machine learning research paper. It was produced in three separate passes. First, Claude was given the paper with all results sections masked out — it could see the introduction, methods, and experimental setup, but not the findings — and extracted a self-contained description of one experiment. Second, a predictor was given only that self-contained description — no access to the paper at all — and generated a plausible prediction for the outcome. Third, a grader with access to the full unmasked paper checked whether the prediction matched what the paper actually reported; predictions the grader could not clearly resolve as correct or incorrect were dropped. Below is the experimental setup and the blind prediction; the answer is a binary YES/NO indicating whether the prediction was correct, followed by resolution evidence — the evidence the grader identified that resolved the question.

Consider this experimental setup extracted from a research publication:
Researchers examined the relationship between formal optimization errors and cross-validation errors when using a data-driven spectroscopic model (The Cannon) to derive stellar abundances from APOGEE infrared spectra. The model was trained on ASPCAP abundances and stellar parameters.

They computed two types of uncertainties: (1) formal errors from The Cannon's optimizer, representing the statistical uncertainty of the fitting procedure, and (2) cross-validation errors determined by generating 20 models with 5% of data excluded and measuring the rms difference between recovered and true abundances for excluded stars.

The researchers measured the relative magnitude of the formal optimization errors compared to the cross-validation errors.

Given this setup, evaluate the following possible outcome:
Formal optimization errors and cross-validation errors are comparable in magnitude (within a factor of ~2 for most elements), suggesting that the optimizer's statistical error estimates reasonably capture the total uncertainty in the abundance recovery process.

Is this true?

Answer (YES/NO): NO